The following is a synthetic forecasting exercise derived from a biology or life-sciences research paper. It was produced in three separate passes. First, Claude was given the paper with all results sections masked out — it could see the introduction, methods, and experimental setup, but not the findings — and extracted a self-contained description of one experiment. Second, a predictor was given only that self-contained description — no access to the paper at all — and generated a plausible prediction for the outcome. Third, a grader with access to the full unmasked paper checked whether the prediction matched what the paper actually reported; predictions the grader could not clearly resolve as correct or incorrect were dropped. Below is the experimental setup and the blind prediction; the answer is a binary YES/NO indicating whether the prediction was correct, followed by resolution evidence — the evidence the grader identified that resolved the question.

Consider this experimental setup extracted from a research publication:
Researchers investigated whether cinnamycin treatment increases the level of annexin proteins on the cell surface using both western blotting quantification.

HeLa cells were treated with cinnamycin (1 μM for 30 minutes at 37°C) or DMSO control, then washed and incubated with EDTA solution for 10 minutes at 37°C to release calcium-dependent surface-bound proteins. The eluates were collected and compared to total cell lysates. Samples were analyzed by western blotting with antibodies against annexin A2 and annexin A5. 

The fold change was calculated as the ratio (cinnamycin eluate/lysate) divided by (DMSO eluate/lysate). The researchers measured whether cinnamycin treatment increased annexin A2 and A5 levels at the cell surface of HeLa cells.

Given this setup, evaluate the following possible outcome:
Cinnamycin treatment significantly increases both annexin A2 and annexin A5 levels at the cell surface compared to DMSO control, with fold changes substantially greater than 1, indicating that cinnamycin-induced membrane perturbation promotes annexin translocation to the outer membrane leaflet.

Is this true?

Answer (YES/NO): YES